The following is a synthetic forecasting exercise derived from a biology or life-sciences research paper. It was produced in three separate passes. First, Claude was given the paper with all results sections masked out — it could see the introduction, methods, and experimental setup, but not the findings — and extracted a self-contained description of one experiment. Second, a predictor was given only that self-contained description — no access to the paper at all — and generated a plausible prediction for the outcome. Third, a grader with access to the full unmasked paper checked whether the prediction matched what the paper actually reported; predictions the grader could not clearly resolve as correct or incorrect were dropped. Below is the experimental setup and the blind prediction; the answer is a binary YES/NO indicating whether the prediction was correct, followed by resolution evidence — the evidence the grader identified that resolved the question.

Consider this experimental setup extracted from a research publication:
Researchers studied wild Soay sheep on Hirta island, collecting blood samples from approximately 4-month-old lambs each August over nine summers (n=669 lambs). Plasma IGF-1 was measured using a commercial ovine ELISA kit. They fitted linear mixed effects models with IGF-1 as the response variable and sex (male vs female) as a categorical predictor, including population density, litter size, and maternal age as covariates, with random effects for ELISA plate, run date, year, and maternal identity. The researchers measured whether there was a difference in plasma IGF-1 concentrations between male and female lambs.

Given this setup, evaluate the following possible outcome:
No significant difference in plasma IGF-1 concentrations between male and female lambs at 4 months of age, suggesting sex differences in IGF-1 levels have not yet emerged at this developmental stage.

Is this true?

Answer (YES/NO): NO